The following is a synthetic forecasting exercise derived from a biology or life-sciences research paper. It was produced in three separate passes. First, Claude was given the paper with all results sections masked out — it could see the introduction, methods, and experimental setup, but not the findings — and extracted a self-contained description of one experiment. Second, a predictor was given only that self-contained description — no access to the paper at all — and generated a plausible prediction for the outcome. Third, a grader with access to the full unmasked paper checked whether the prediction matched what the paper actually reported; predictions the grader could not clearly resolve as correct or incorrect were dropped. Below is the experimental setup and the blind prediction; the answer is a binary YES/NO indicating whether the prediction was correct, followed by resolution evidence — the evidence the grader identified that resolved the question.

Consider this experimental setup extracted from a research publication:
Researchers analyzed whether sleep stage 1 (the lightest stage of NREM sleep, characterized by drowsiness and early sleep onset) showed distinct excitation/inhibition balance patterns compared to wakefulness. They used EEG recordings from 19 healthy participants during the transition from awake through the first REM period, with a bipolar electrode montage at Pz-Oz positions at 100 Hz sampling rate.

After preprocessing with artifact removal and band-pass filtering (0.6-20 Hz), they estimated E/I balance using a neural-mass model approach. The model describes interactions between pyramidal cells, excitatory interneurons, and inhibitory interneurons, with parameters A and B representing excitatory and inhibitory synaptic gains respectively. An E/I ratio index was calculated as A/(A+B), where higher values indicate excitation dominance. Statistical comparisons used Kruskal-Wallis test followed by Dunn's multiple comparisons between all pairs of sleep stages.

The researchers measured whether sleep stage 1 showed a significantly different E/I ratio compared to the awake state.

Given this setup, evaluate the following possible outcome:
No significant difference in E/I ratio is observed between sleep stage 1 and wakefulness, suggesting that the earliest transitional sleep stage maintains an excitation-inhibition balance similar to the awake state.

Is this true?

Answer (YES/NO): YES